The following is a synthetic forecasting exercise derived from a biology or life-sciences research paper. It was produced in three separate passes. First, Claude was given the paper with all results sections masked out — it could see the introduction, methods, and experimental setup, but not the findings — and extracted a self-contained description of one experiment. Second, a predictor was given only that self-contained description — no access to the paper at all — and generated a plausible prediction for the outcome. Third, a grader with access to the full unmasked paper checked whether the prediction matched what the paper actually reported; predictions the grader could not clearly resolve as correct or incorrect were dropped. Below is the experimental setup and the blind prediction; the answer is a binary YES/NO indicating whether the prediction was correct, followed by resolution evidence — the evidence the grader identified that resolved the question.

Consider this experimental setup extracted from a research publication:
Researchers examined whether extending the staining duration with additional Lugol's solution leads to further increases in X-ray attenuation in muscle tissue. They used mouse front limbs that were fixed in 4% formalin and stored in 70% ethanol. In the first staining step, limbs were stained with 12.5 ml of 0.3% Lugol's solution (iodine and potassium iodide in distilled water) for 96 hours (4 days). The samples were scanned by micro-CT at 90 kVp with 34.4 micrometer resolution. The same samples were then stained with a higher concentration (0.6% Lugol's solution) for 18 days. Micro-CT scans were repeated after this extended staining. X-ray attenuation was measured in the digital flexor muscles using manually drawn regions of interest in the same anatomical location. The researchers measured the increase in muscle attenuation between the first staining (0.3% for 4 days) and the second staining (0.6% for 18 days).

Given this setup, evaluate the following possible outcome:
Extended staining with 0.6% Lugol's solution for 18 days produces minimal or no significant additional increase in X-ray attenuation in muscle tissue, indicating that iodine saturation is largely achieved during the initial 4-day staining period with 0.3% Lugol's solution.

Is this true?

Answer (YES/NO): NO